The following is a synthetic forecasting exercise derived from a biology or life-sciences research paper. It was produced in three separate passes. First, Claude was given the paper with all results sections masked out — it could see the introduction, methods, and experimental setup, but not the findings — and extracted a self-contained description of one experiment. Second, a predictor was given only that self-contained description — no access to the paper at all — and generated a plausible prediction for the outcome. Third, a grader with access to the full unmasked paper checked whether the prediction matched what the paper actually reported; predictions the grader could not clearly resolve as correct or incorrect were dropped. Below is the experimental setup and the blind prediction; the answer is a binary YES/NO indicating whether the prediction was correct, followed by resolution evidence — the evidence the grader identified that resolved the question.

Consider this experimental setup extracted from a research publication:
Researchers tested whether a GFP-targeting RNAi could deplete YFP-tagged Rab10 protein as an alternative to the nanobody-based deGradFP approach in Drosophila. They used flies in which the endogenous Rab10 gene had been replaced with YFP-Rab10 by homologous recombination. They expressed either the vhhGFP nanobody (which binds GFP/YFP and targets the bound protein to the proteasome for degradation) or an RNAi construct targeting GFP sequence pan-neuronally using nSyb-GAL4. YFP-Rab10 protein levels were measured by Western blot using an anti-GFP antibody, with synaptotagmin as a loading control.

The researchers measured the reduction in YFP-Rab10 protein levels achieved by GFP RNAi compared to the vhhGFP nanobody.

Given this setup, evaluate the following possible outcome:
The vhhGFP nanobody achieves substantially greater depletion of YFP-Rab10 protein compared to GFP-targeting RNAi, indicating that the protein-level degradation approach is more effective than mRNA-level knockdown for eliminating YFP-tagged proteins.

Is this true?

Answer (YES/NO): NO